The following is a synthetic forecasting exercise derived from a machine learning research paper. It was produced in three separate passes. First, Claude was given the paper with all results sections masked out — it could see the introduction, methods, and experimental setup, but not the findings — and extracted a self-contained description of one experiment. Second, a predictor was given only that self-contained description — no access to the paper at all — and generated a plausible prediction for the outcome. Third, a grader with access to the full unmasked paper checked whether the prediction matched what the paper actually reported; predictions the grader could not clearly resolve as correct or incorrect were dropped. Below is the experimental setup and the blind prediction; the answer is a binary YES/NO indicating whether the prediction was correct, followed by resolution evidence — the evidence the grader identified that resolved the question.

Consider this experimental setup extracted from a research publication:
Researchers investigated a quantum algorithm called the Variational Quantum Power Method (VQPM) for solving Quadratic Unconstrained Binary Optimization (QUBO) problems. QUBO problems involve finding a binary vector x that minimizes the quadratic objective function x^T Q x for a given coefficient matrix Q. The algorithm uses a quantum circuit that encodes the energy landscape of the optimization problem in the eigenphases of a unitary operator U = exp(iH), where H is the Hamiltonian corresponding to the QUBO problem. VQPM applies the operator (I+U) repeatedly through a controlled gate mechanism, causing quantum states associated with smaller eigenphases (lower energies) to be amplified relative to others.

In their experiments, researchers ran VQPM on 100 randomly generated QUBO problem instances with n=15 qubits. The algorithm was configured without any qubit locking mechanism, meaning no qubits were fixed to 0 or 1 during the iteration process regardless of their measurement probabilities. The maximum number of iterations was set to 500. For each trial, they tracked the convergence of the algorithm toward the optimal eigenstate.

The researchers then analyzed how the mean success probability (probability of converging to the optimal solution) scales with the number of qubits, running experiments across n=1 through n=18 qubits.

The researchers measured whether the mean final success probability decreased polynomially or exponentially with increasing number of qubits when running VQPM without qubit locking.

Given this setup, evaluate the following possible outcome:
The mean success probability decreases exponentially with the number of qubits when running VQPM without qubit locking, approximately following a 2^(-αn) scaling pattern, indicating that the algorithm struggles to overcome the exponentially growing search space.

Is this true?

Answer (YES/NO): YES